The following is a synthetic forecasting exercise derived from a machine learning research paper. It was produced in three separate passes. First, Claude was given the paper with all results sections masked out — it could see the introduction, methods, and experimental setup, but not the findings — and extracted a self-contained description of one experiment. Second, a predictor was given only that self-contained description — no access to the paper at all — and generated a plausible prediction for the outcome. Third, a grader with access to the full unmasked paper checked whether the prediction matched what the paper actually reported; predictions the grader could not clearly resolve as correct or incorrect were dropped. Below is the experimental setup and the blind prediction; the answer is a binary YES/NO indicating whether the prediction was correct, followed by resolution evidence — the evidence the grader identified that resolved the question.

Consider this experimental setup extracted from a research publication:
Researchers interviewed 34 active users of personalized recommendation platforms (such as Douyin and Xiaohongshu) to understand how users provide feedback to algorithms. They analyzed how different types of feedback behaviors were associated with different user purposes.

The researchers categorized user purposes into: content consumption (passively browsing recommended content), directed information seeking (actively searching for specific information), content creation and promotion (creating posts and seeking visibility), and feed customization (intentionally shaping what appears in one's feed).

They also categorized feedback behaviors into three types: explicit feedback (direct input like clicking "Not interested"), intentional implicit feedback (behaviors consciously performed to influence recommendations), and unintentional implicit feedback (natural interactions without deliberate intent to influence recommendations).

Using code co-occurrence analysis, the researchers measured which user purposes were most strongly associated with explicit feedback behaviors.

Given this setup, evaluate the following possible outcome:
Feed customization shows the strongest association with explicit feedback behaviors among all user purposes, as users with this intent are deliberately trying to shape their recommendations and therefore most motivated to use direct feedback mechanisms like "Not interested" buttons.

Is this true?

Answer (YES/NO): YES